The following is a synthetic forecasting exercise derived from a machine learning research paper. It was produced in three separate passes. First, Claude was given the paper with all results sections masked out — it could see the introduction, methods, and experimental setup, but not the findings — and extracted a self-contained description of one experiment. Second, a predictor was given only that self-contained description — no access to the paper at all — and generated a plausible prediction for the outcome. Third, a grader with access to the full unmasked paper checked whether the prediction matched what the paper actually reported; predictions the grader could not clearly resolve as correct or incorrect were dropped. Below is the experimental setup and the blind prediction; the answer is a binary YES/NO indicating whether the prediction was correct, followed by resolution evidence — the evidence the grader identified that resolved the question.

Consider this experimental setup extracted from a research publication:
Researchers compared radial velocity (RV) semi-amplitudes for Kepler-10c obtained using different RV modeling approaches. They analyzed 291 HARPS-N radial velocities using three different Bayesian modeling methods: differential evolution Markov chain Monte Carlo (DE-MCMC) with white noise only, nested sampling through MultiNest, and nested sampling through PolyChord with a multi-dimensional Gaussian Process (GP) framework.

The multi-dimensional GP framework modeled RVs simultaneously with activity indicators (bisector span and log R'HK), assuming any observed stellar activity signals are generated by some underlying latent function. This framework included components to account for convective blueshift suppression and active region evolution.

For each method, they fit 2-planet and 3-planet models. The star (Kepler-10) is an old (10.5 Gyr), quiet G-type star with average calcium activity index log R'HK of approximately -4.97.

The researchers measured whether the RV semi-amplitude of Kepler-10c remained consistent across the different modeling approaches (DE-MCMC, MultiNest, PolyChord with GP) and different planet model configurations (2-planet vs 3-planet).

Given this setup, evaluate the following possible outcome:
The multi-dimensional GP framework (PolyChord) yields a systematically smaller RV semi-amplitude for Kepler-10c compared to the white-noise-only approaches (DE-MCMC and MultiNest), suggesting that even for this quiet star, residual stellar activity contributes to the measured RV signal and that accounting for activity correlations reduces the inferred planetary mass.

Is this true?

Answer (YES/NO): NO